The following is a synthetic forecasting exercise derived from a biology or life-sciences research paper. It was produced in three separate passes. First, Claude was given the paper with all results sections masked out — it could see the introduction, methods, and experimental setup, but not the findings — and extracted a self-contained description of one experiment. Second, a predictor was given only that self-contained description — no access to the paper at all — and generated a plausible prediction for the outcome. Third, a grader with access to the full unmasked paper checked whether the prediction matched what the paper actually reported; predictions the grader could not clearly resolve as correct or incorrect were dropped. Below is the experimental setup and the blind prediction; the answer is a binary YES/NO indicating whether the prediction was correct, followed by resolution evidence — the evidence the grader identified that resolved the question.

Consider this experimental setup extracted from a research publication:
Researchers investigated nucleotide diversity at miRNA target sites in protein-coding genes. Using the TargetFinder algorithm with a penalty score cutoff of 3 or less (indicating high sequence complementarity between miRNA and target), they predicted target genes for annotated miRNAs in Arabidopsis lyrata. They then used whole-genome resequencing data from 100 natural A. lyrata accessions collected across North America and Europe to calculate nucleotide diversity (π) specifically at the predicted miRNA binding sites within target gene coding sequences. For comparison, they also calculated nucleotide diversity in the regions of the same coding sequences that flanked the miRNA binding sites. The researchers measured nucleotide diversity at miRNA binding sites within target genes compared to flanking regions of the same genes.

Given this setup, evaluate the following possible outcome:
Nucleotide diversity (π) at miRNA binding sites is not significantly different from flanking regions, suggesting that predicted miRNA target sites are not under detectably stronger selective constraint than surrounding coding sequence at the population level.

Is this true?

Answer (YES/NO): NO